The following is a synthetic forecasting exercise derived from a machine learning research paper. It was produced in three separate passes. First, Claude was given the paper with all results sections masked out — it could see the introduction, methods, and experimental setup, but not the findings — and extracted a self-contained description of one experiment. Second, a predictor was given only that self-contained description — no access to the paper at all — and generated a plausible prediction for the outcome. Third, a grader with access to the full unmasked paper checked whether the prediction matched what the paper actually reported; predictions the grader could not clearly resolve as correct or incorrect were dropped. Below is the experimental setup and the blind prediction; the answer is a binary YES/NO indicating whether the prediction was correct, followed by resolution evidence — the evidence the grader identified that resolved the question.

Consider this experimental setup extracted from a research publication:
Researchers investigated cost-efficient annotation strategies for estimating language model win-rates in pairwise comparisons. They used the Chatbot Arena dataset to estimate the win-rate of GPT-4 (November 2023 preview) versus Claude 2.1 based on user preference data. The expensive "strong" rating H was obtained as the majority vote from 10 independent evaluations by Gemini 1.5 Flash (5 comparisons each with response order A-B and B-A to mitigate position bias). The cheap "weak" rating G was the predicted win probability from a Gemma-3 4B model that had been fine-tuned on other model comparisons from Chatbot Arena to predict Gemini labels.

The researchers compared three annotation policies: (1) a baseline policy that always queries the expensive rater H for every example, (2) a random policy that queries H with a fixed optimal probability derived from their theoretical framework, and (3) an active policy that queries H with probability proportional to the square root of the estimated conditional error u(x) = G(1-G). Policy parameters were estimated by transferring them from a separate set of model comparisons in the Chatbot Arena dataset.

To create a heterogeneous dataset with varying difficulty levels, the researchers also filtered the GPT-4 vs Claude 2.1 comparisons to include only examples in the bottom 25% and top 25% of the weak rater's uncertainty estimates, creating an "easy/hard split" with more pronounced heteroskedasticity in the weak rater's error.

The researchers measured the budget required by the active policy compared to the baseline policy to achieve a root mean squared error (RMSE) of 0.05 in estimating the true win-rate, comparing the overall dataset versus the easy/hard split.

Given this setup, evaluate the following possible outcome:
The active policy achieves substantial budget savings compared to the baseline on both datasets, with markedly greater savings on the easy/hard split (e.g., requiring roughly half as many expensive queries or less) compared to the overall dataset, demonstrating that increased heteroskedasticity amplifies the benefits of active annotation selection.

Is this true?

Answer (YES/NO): NO